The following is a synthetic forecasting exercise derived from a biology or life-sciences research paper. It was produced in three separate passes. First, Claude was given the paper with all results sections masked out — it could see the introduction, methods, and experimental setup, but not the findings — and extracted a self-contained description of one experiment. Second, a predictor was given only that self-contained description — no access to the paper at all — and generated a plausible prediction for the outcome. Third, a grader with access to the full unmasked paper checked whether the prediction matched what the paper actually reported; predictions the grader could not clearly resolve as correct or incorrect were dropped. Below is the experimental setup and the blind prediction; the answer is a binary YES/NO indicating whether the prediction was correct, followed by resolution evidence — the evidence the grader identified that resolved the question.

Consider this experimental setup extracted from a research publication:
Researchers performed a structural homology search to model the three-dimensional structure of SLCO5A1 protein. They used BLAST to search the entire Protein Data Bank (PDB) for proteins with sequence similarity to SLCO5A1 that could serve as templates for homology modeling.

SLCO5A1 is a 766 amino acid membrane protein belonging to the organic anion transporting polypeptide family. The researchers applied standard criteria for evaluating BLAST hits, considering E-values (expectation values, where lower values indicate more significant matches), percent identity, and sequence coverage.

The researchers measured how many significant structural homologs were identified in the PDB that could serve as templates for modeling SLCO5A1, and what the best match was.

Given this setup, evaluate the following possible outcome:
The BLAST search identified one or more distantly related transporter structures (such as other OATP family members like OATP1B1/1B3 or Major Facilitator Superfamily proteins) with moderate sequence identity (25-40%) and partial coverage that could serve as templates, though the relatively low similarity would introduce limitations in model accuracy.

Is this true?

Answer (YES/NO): YES